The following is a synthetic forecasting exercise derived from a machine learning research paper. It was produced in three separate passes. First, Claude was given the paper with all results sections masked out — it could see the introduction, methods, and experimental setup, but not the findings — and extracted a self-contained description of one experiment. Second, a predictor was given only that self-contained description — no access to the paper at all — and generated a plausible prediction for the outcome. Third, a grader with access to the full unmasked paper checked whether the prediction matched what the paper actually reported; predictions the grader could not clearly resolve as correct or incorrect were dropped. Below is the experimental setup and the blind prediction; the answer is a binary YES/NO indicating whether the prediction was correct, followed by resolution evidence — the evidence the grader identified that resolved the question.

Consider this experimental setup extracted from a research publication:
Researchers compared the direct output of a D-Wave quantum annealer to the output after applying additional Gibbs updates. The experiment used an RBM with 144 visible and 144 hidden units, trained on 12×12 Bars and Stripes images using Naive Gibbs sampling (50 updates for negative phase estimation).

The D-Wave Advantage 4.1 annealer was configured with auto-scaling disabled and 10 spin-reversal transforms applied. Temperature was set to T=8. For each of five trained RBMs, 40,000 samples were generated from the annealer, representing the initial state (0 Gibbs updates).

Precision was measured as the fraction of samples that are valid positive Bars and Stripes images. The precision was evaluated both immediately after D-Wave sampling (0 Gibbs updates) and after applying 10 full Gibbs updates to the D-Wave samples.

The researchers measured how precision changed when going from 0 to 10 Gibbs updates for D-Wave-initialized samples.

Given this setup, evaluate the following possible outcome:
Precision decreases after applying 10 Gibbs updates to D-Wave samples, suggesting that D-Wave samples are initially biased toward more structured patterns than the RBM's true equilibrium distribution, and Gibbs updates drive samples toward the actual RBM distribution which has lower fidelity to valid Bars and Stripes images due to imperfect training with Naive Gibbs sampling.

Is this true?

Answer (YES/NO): NO